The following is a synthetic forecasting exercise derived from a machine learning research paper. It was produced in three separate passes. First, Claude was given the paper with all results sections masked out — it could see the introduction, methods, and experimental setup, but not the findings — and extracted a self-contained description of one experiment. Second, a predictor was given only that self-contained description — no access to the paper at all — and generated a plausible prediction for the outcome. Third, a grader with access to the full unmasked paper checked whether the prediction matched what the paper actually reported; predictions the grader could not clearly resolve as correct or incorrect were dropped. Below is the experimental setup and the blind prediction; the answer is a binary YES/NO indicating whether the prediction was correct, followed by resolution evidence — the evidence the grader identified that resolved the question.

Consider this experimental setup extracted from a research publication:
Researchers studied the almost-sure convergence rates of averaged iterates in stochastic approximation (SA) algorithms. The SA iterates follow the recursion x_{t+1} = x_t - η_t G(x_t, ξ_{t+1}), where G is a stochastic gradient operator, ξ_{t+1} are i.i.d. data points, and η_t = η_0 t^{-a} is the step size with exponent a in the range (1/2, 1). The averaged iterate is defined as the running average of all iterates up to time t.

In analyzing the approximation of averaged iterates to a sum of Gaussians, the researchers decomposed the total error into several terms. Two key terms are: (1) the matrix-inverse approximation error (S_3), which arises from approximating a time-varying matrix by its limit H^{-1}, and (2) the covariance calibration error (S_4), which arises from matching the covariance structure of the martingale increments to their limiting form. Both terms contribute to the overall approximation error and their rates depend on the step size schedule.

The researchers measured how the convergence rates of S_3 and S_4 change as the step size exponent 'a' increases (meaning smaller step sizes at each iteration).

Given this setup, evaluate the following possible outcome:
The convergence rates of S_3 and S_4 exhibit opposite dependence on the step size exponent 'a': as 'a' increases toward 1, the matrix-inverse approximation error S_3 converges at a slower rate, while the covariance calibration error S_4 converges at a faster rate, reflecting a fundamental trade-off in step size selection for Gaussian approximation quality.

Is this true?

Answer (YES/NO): YES